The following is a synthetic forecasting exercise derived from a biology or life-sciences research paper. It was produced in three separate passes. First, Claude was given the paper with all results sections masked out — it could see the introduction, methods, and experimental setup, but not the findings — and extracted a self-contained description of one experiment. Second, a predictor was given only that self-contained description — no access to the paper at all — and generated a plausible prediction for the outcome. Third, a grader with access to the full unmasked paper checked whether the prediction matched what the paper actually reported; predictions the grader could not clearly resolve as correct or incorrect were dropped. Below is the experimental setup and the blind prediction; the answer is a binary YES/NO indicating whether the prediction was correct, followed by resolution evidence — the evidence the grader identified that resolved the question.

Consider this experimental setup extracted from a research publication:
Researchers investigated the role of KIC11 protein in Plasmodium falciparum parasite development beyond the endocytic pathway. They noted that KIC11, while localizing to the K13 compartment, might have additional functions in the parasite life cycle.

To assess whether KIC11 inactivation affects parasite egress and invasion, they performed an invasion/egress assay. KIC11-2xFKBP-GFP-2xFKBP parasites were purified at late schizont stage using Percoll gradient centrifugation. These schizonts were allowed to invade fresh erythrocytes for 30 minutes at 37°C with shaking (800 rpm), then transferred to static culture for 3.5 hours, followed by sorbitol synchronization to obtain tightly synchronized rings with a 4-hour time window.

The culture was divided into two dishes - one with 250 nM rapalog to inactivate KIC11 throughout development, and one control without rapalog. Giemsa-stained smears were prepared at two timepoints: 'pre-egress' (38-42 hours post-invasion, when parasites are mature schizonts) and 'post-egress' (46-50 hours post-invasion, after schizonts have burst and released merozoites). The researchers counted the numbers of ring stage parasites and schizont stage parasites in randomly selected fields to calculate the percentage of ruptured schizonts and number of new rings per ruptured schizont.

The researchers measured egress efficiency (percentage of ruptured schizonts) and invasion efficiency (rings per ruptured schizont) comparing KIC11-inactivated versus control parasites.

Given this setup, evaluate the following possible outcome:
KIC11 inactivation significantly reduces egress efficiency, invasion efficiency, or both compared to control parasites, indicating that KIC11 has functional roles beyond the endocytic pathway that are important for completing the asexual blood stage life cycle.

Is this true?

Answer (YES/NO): YES